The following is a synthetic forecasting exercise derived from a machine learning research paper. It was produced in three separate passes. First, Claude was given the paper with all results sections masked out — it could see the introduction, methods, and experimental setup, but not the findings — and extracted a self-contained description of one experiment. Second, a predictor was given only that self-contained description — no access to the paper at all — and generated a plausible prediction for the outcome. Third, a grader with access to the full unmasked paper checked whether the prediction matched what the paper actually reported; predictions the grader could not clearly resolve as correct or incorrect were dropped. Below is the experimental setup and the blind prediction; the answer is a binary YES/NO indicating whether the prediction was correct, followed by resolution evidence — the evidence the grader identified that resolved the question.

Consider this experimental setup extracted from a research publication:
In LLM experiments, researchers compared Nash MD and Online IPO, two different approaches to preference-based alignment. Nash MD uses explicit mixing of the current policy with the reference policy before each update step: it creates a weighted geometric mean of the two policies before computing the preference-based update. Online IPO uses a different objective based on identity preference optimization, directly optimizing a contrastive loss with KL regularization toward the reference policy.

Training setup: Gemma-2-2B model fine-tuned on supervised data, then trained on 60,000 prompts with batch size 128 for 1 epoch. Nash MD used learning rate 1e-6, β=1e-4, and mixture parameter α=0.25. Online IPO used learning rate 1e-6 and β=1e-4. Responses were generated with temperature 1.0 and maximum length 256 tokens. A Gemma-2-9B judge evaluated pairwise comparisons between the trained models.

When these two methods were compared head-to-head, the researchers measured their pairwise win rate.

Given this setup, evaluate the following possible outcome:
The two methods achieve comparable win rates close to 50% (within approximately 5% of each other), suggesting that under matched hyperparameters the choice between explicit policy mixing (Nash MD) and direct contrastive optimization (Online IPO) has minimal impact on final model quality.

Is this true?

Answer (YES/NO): NO